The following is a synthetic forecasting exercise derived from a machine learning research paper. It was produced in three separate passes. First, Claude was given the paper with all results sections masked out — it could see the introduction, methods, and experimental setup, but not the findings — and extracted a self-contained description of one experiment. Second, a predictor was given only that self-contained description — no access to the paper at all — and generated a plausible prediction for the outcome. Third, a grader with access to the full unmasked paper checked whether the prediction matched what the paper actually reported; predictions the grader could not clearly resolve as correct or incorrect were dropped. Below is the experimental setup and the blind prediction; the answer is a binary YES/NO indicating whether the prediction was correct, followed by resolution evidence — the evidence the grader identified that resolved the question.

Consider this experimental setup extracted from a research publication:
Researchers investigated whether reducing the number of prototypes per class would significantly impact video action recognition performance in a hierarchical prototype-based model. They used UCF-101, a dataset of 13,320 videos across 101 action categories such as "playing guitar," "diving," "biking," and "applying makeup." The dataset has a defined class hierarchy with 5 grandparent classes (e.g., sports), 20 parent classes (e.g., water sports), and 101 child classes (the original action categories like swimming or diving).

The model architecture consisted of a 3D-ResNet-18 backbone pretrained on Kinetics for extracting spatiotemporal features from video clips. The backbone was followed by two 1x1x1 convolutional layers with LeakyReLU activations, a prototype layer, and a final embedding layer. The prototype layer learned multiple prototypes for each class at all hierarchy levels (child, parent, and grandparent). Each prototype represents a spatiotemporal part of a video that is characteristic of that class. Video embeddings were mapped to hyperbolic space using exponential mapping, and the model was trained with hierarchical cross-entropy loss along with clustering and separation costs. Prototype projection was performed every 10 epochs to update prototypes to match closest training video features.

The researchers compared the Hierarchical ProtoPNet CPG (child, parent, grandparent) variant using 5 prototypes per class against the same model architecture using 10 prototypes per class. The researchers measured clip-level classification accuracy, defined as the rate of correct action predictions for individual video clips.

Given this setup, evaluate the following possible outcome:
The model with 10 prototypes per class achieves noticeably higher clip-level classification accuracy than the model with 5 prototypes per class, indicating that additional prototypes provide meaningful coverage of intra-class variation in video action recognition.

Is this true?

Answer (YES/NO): NO